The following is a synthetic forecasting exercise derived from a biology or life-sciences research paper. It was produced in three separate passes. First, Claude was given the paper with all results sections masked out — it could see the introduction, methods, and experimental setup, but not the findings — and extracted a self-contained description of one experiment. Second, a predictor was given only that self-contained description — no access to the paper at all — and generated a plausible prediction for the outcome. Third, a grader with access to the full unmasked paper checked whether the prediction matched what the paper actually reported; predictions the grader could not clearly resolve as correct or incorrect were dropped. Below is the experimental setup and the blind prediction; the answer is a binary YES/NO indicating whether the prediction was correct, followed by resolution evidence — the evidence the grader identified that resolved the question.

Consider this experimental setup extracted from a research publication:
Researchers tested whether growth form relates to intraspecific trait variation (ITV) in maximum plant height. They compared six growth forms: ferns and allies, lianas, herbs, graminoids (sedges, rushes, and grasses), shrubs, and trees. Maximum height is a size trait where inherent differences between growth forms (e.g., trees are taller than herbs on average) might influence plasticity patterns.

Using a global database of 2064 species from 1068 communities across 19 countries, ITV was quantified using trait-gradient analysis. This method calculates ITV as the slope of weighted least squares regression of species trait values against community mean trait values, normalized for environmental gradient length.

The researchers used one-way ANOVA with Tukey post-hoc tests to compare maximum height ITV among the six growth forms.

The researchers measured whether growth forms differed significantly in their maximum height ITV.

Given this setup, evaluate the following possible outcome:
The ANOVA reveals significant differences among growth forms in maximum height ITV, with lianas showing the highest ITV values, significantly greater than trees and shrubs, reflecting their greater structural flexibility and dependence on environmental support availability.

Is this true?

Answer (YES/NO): NO